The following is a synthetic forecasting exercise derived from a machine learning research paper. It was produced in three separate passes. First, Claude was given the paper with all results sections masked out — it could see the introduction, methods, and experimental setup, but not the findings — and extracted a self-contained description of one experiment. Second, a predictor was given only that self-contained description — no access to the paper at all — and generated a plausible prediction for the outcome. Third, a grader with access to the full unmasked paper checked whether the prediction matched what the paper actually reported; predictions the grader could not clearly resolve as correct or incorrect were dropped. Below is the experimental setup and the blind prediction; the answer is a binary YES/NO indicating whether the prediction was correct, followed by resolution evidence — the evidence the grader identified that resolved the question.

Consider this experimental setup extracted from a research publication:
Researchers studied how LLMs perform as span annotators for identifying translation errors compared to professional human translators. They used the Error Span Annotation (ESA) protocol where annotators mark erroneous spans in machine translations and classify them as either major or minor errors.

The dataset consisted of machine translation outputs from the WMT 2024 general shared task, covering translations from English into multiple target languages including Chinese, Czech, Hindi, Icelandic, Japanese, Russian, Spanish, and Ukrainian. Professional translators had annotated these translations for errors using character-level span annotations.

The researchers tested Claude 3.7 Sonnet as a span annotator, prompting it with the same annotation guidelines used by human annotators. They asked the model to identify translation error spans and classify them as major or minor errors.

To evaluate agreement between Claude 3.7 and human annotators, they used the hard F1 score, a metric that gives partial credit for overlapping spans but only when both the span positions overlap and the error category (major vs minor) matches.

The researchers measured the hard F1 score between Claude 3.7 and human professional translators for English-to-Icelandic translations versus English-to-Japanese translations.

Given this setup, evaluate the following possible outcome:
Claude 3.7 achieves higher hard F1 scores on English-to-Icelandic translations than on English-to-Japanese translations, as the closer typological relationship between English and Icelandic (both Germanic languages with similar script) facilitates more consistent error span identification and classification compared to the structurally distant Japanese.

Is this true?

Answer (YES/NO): YES